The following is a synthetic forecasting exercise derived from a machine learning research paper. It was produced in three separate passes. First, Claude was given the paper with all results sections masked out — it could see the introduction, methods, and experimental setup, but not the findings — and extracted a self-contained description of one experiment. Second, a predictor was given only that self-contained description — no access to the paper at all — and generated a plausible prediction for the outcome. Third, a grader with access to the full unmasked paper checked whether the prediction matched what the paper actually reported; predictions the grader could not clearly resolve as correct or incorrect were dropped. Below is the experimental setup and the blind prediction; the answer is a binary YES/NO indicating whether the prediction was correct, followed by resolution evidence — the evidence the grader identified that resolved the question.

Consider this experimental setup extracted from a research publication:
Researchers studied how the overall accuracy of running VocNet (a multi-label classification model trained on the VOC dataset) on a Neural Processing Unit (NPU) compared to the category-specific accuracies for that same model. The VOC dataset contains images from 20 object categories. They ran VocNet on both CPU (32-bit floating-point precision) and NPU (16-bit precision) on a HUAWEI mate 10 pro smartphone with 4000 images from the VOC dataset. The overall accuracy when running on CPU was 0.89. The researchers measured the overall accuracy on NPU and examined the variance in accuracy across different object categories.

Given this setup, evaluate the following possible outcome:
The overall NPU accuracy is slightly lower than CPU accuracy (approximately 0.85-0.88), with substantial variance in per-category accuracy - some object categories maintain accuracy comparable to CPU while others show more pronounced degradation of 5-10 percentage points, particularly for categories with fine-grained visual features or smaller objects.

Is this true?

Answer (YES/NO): NO